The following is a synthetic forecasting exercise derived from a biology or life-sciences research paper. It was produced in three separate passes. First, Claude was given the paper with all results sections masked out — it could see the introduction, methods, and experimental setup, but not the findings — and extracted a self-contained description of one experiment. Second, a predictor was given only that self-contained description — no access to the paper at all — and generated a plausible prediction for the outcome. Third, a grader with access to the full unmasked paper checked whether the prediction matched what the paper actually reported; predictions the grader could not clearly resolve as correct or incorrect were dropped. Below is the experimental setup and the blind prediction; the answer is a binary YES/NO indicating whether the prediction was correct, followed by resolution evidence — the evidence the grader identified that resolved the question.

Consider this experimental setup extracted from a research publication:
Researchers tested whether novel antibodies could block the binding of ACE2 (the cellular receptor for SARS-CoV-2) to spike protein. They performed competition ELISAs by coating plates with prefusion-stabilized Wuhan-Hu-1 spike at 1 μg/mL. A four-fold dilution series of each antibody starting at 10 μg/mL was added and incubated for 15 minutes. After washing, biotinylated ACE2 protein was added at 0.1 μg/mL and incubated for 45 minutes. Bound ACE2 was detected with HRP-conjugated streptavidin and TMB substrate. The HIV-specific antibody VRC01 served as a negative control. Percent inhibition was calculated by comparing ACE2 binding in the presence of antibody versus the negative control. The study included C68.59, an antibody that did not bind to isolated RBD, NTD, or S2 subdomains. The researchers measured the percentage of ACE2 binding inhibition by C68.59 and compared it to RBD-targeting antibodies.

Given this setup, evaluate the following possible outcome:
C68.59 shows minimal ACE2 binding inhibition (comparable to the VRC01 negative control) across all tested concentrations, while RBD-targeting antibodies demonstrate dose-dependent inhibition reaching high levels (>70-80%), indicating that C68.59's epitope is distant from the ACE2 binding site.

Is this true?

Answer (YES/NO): NO